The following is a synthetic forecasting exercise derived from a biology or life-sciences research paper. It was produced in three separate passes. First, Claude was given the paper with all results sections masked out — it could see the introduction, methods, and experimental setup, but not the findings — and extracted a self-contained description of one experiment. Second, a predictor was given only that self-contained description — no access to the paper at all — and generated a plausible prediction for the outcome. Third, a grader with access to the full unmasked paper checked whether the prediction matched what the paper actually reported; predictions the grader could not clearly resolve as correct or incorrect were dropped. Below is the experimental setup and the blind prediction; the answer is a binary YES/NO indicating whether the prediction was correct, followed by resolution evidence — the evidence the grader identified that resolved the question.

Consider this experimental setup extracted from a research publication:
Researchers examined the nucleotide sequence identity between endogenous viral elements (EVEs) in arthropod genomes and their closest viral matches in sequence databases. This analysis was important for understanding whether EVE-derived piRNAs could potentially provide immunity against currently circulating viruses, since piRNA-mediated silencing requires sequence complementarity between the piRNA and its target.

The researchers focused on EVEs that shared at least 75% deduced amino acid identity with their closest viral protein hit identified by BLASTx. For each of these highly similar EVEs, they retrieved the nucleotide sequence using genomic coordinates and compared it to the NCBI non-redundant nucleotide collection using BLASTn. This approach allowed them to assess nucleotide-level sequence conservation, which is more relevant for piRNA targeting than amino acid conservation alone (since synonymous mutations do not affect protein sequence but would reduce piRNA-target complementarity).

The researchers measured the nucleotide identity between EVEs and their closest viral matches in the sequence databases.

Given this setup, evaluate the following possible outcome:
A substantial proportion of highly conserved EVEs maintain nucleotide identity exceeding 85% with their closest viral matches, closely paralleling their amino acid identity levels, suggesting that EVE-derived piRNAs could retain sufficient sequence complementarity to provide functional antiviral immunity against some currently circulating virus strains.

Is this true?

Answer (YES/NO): NO